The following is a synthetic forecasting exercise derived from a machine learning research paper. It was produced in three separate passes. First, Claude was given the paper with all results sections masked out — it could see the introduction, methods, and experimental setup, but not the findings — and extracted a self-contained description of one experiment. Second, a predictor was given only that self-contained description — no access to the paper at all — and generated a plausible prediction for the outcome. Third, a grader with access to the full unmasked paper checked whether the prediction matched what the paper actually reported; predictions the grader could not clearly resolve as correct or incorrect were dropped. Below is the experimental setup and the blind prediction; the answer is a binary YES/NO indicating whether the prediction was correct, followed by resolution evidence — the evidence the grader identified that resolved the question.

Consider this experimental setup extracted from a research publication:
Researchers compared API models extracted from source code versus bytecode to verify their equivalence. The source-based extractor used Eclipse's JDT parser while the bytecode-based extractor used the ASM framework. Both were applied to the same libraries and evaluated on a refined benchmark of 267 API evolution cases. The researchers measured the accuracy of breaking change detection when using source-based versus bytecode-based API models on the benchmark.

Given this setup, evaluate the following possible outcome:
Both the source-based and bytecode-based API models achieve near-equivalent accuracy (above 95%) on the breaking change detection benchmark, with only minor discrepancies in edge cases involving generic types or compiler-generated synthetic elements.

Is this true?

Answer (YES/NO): NO